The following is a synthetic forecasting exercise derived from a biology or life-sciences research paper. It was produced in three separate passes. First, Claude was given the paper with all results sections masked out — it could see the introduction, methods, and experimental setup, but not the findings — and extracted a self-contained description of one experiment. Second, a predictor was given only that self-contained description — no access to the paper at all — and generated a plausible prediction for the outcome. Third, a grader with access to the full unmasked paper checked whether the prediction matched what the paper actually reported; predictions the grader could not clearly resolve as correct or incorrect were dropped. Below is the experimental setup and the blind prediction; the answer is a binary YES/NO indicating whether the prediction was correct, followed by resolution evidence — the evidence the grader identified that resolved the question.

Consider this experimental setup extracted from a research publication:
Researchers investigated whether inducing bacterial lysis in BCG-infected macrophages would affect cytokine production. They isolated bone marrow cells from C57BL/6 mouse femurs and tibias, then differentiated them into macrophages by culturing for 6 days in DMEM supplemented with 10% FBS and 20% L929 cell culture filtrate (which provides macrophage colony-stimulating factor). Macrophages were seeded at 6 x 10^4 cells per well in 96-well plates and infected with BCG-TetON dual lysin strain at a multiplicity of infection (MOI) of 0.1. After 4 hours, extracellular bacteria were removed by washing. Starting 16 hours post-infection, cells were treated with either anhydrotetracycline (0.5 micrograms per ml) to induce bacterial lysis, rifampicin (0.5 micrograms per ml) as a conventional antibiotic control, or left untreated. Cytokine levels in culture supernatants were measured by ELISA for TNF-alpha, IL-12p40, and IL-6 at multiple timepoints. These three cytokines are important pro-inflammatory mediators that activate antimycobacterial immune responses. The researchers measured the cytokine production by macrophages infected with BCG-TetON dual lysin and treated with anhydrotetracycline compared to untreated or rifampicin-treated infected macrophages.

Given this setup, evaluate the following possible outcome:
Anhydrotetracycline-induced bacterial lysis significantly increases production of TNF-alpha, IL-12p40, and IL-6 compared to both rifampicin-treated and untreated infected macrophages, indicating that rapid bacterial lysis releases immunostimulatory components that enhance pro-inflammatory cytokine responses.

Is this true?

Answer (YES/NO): YES